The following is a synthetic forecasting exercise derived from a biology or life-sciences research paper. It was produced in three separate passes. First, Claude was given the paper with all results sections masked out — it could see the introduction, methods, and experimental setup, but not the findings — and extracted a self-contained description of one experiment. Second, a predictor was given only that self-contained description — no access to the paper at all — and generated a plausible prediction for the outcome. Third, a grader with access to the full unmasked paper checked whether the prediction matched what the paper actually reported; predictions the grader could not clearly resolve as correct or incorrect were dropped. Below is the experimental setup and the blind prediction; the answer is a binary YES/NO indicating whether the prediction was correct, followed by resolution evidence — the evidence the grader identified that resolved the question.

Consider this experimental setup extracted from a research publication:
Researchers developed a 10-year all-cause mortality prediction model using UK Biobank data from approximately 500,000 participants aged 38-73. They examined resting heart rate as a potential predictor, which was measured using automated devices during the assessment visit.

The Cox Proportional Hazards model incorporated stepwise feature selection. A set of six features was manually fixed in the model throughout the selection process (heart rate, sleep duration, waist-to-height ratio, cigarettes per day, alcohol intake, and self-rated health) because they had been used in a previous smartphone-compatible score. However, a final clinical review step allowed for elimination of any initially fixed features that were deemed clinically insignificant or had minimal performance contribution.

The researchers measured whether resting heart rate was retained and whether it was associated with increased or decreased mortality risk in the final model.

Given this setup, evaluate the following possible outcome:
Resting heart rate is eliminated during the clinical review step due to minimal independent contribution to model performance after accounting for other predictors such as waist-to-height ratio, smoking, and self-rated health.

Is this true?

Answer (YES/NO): NO